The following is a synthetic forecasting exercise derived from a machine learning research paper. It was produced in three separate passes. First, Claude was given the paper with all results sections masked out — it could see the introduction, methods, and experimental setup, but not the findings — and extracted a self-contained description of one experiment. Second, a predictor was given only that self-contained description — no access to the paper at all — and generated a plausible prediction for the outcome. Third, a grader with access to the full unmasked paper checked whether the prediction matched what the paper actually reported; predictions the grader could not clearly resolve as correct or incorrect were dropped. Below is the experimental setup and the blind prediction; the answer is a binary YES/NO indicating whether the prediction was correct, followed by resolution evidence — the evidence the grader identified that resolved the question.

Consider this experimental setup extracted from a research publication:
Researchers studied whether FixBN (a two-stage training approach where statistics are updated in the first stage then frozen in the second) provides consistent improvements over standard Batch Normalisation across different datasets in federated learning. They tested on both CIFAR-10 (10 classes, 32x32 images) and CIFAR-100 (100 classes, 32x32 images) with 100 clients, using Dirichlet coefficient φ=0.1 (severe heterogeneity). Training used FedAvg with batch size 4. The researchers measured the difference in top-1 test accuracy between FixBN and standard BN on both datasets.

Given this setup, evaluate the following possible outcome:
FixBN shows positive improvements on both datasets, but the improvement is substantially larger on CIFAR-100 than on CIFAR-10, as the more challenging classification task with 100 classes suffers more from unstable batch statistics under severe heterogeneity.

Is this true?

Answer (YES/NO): NO